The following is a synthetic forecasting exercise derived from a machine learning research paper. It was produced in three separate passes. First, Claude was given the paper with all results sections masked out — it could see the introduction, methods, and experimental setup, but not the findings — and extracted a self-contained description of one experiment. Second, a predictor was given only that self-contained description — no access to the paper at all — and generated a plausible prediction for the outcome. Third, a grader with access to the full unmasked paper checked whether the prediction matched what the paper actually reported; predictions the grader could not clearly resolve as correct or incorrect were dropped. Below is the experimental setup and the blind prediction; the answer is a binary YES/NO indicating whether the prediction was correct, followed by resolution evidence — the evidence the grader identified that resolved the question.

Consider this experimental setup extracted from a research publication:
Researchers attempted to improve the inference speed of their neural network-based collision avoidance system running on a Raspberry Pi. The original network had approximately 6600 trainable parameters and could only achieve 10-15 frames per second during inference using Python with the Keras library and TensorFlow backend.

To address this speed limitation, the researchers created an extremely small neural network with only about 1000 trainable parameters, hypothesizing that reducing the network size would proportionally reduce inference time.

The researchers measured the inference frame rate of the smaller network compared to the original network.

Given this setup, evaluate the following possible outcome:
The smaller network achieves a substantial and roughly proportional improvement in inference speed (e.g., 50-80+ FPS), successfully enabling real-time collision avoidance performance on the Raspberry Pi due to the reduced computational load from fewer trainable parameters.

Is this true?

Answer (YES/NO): NO